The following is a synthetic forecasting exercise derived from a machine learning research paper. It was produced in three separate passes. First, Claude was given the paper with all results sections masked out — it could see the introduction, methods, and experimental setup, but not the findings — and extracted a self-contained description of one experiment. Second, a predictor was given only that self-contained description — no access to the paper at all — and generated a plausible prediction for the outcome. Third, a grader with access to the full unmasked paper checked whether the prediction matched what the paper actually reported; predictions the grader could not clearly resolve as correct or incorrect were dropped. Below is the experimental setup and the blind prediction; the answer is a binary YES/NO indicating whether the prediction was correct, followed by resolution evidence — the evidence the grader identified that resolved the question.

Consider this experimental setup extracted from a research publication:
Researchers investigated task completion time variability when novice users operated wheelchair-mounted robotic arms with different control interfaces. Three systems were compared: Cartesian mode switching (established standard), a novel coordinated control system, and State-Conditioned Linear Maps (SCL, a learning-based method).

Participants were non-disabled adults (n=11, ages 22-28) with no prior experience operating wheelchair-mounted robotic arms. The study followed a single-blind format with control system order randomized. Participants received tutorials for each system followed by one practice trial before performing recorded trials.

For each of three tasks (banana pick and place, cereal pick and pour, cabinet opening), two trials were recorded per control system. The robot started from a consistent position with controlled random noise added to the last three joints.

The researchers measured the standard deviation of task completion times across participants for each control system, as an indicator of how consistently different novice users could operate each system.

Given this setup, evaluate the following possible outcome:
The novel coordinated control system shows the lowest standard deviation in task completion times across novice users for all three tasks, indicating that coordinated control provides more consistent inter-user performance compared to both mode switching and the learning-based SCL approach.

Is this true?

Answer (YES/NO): NO